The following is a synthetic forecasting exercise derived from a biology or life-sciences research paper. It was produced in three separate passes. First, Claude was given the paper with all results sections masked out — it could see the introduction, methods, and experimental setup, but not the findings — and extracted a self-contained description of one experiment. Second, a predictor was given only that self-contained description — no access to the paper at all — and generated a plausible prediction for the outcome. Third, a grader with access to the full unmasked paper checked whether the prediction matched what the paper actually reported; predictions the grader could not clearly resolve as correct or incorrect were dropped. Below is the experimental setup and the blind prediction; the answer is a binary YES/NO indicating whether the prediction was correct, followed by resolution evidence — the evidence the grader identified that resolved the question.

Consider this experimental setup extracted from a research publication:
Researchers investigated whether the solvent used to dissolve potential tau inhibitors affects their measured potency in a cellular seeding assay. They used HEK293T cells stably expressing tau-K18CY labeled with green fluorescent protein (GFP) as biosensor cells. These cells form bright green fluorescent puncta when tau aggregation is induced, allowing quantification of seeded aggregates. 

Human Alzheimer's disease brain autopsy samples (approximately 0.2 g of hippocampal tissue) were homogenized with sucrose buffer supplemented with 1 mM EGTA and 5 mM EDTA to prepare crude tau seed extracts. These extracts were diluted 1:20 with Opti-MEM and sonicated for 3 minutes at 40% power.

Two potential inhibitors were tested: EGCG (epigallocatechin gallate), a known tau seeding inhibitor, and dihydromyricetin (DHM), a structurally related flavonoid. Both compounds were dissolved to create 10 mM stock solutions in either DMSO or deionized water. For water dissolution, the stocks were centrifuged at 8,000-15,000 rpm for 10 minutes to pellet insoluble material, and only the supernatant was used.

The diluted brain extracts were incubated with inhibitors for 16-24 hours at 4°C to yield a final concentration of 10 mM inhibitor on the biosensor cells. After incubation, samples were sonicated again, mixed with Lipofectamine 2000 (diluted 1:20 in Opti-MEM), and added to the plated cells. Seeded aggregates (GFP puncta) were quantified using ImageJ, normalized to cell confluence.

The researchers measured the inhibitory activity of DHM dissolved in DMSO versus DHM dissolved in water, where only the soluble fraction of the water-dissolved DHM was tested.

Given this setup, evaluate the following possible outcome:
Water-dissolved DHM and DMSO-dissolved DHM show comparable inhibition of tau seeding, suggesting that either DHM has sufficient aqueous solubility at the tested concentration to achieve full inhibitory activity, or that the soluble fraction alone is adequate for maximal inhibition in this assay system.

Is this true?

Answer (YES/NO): NO